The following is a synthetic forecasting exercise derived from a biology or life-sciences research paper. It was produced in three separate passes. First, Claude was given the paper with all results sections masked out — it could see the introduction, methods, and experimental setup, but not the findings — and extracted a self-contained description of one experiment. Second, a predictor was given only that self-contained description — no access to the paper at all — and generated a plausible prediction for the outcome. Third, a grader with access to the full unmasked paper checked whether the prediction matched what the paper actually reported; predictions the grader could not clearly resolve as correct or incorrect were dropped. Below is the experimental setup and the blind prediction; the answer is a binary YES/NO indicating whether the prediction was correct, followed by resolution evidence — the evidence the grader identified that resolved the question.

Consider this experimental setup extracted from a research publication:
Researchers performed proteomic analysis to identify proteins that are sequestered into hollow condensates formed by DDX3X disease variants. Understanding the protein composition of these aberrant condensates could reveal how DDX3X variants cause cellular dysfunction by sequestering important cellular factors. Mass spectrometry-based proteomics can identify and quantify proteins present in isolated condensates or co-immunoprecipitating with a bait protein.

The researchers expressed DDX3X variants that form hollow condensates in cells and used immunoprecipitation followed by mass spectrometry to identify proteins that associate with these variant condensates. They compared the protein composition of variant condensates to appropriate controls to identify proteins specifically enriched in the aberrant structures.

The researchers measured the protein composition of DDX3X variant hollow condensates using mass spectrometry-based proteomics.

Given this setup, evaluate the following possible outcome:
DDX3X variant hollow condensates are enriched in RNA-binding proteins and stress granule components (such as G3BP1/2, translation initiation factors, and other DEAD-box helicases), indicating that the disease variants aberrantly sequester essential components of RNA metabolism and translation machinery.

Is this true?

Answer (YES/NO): NO